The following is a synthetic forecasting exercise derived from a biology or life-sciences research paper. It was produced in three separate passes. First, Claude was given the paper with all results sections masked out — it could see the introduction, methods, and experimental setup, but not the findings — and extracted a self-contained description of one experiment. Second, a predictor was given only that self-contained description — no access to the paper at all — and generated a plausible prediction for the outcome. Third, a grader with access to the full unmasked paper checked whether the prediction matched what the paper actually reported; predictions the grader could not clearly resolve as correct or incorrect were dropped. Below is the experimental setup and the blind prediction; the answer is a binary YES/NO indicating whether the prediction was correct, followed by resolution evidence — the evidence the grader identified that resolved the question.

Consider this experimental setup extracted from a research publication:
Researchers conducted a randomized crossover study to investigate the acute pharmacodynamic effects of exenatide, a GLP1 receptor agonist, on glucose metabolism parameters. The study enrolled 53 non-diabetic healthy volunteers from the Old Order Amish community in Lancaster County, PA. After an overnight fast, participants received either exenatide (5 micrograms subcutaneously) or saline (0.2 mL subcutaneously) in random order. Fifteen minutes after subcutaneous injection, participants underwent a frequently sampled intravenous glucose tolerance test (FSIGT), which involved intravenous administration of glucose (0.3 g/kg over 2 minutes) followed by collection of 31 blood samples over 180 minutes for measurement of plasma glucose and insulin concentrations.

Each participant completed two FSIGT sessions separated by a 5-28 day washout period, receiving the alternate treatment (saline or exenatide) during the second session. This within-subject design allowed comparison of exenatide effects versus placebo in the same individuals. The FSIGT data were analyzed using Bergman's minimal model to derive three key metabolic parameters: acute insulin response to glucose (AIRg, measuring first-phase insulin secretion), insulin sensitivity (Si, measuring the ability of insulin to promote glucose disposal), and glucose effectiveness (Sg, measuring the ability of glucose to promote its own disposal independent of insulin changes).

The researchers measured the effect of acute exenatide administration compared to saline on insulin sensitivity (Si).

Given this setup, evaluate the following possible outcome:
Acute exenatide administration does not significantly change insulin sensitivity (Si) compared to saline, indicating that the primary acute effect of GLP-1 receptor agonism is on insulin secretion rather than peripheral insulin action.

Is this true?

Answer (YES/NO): YES